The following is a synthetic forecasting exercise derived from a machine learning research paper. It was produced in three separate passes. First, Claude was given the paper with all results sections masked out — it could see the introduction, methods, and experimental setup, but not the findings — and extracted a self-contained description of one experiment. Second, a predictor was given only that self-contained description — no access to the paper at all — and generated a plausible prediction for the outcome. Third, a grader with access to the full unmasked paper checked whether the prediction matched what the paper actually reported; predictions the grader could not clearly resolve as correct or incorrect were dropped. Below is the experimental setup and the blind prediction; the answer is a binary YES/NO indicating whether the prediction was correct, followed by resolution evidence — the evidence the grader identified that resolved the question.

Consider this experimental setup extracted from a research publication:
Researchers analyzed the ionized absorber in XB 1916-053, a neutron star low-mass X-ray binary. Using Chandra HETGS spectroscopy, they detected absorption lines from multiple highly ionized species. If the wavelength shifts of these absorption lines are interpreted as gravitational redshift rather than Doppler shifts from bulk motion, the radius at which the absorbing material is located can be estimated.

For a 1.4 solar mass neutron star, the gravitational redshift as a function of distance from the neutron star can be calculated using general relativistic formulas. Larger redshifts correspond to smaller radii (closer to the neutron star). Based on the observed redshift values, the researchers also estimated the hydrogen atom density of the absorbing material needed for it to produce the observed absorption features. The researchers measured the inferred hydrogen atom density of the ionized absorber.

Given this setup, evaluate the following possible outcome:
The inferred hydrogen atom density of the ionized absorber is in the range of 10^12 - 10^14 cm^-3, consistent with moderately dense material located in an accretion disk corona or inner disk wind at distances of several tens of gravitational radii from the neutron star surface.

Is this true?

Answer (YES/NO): NO